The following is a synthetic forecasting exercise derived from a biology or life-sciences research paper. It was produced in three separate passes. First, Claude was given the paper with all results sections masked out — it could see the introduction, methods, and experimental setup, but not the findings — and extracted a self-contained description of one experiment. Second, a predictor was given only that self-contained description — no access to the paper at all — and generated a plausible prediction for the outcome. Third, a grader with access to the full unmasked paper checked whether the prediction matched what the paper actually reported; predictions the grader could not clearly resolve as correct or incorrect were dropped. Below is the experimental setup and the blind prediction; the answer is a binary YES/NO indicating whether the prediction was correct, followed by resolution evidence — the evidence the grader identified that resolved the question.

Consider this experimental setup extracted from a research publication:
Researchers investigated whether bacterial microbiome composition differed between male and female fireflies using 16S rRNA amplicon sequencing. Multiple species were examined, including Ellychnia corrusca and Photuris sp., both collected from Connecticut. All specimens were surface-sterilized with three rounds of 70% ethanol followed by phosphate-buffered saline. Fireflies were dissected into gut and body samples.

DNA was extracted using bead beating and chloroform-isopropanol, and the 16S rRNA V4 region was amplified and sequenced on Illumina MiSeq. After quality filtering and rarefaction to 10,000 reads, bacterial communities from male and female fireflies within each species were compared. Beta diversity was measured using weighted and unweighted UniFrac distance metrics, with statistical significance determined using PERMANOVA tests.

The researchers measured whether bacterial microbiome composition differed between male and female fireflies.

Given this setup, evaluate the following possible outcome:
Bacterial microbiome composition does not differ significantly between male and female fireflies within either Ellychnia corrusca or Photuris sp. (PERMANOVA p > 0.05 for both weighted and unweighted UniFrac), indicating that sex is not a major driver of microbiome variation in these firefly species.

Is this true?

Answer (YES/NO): YES